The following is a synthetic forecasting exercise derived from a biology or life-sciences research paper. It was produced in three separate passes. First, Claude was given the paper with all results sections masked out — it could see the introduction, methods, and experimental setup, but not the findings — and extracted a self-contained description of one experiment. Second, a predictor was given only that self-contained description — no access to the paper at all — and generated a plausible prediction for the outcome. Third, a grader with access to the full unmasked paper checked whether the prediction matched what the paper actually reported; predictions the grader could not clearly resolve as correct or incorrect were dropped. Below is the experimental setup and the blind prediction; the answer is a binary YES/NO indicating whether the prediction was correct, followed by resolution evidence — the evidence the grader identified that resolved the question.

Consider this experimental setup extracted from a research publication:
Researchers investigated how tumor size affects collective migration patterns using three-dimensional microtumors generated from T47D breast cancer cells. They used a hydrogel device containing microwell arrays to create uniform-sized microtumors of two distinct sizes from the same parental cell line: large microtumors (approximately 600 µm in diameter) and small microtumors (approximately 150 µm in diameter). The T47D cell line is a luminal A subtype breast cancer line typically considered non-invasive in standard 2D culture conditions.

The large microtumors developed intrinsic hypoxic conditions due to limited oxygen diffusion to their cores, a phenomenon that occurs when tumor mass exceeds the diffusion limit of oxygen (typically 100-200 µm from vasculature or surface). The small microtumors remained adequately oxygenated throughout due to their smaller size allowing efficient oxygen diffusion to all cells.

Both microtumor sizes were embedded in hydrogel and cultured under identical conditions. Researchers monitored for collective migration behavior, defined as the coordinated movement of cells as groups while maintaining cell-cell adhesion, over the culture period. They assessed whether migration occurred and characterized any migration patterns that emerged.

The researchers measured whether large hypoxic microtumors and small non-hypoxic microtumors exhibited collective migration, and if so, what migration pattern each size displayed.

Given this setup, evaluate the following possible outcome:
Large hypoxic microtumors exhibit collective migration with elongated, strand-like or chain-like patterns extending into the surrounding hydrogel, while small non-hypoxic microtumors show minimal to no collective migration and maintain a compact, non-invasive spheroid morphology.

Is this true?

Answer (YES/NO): NO